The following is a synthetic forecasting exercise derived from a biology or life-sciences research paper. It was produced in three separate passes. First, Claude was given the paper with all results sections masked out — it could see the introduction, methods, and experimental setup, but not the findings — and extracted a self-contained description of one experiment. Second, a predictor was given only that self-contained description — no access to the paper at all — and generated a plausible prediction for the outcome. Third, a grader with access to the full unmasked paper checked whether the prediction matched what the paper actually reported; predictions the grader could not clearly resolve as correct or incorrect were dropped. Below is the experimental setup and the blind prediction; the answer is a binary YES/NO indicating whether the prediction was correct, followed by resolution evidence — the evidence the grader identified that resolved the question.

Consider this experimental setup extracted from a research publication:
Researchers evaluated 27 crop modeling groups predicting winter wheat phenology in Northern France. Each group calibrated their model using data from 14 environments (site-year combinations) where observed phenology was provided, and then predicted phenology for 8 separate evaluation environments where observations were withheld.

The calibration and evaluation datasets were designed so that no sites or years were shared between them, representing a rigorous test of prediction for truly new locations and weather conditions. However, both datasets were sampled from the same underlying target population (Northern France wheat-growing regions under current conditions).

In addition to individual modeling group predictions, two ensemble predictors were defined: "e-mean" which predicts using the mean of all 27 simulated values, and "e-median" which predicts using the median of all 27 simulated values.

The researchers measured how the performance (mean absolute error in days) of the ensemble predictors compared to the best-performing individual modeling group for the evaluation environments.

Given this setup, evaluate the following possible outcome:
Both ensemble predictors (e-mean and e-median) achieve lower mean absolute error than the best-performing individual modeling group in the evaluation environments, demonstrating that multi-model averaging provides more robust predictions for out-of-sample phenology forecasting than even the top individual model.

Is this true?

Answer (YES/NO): NO